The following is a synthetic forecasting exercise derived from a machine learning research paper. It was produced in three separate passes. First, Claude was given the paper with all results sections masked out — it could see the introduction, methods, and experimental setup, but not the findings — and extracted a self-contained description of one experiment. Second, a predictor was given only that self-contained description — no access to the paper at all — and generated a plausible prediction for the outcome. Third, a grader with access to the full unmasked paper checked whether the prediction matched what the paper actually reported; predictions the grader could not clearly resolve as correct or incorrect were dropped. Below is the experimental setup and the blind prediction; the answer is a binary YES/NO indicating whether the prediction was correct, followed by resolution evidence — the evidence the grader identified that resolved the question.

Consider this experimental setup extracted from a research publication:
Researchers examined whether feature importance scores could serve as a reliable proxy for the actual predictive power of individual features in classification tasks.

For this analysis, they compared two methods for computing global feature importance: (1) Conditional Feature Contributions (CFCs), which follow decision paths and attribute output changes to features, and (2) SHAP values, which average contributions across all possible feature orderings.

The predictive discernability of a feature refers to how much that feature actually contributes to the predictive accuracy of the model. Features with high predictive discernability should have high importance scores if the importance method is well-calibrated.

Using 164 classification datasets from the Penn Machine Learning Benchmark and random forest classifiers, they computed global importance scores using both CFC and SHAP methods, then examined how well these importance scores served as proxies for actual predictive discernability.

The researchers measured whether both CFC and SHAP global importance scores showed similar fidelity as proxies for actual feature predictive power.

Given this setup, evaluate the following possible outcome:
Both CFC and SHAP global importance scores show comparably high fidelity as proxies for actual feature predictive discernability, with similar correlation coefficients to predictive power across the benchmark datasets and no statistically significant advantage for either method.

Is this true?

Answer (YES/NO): YES